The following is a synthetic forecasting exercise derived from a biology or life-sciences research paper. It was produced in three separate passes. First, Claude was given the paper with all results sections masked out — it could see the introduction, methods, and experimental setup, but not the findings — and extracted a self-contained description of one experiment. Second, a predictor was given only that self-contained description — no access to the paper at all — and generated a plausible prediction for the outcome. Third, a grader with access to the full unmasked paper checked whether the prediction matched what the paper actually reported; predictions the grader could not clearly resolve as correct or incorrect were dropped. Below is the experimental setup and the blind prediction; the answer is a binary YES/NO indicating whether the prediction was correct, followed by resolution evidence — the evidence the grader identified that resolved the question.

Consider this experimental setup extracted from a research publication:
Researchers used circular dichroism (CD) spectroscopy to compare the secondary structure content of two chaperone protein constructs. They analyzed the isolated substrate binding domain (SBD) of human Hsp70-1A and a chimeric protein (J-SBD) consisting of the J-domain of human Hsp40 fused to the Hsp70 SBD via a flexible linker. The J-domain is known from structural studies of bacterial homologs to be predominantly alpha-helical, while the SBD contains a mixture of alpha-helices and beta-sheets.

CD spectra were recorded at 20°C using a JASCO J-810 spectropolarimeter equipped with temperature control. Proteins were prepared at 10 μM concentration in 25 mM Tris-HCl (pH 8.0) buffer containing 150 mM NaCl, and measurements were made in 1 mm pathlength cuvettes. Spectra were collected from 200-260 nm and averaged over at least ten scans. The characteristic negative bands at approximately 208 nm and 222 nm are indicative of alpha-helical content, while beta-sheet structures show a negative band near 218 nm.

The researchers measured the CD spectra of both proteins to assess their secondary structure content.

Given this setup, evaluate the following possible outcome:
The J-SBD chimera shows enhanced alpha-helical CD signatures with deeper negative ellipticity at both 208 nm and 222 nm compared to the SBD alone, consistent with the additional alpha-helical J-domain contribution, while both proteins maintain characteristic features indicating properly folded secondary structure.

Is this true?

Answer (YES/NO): YES